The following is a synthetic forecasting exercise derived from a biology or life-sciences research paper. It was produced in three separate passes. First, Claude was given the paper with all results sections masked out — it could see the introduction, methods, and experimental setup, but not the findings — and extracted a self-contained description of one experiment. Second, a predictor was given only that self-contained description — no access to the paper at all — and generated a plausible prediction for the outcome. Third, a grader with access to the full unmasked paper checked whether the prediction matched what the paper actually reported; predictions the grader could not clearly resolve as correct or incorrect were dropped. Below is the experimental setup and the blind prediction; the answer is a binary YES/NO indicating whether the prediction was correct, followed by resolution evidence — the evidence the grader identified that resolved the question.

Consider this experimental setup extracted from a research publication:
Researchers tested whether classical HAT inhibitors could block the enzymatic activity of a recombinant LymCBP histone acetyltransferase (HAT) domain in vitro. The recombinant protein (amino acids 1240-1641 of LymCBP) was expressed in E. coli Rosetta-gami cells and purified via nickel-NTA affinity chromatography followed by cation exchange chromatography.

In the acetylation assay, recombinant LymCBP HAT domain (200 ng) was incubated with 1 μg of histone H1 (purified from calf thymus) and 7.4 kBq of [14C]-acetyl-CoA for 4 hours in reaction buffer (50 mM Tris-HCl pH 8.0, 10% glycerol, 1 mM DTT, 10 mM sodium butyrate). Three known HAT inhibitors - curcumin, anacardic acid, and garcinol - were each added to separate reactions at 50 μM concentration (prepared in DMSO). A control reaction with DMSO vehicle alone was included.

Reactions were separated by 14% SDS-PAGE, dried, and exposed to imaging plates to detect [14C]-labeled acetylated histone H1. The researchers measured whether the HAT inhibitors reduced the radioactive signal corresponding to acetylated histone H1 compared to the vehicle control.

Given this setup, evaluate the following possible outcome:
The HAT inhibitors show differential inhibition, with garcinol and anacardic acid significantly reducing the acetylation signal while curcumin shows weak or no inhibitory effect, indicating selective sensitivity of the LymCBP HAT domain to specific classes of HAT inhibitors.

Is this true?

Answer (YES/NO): NO